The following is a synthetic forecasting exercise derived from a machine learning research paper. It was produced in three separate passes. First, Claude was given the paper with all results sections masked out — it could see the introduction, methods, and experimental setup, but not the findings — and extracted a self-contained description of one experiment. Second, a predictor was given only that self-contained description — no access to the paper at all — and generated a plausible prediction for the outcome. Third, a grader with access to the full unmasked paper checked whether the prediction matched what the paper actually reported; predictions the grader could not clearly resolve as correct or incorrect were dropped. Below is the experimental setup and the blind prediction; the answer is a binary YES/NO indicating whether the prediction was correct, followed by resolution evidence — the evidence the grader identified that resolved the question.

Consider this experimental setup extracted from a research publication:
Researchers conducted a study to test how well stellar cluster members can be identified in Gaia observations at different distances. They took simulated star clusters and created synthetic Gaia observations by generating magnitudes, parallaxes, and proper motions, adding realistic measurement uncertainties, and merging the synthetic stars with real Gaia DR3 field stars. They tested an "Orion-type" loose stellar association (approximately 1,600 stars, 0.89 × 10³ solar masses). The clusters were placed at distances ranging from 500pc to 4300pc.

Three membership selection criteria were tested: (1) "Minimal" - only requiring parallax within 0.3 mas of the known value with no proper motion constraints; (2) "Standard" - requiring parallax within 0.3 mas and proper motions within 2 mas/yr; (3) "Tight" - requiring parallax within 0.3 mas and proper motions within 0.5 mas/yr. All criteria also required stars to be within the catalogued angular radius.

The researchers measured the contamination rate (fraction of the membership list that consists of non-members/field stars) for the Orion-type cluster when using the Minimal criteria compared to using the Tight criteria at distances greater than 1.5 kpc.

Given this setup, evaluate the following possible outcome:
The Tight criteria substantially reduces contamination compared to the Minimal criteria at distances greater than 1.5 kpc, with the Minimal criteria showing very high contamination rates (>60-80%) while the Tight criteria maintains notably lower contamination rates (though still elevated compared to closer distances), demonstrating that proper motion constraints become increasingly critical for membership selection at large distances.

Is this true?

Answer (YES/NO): YES